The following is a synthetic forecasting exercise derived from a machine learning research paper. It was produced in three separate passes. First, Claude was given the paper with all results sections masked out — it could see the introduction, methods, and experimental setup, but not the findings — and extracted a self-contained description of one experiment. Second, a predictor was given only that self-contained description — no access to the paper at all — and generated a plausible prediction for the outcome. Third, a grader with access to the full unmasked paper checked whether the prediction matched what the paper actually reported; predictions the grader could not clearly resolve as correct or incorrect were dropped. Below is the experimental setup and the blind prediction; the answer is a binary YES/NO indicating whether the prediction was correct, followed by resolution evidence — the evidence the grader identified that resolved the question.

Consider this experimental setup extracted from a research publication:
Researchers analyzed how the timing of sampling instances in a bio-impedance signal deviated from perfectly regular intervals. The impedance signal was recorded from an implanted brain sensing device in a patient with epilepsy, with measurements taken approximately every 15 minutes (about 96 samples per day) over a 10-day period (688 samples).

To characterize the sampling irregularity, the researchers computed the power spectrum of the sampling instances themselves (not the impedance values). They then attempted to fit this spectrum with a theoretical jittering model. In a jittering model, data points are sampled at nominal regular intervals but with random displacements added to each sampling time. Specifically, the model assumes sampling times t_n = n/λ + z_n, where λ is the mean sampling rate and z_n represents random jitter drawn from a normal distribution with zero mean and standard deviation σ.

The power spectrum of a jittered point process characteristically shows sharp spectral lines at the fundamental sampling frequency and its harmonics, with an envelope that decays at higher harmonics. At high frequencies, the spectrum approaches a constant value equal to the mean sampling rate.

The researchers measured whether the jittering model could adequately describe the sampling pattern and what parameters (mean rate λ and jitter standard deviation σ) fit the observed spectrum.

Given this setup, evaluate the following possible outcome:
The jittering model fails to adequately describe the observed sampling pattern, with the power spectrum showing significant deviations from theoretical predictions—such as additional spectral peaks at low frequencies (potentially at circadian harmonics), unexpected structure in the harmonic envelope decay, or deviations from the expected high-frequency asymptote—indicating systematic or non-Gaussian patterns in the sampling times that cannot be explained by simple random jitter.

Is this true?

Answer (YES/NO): NO